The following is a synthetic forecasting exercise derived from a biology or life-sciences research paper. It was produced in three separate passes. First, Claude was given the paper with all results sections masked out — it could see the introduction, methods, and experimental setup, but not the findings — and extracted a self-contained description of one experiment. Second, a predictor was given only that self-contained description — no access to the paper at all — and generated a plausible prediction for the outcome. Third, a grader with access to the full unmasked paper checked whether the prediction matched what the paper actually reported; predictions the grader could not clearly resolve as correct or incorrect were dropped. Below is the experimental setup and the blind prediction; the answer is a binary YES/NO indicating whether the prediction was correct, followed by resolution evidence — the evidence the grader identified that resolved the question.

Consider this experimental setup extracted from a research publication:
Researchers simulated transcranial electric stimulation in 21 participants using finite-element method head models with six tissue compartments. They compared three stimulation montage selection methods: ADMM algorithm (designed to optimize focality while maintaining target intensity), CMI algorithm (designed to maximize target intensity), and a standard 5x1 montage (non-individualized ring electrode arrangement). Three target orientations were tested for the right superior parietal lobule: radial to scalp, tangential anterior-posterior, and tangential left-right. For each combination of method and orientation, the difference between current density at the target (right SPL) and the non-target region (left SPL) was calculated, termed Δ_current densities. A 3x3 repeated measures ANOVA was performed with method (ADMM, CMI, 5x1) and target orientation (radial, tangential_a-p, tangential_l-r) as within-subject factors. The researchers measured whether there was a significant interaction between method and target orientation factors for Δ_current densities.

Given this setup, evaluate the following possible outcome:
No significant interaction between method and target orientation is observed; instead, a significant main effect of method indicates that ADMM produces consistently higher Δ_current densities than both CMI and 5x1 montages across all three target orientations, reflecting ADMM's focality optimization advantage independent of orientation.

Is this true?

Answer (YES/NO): NO